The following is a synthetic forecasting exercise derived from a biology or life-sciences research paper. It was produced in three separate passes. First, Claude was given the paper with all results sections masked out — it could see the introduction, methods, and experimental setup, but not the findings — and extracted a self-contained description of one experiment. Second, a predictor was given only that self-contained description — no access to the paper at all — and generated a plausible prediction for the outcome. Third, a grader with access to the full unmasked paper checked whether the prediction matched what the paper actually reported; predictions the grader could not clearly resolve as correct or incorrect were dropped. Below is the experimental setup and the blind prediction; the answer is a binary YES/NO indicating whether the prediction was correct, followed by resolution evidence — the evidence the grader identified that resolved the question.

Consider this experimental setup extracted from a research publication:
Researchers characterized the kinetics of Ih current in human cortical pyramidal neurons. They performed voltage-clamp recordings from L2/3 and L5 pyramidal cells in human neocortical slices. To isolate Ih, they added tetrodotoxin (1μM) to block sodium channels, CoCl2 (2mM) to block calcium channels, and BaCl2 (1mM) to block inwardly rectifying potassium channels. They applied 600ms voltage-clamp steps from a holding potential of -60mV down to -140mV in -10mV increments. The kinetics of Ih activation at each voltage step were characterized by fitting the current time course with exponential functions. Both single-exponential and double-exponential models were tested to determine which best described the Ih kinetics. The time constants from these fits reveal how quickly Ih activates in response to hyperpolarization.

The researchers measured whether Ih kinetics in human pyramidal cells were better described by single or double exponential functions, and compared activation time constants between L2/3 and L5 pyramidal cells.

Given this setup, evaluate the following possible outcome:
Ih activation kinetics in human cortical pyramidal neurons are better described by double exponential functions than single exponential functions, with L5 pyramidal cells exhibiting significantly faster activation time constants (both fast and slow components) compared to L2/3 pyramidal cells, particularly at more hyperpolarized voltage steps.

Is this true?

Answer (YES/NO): NO